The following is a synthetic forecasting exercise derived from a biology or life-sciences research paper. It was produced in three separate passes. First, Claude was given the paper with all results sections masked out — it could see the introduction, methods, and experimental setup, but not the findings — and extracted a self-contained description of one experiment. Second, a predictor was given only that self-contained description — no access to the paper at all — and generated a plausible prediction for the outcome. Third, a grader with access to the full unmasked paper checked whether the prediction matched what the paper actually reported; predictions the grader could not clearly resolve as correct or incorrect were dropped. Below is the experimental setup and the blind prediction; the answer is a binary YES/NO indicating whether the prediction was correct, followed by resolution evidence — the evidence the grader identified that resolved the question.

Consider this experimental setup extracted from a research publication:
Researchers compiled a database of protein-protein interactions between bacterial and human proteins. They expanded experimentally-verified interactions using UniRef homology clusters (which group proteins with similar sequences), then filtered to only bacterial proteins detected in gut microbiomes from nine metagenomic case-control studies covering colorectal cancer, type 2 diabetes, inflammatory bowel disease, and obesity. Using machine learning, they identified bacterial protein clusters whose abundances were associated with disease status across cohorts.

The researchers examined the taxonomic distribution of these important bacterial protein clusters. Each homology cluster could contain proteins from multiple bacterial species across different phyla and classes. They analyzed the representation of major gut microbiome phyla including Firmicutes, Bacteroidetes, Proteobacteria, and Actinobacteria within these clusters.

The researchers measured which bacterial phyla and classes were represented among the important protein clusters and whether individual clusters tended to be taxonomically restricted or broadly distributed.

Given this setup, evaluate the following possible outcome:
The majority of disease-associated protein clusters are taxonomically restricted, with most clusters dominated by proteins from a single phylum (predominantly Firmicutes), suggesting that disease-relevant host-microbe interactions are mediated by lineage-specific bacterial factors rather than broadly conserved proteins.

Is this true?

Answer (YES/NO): NO